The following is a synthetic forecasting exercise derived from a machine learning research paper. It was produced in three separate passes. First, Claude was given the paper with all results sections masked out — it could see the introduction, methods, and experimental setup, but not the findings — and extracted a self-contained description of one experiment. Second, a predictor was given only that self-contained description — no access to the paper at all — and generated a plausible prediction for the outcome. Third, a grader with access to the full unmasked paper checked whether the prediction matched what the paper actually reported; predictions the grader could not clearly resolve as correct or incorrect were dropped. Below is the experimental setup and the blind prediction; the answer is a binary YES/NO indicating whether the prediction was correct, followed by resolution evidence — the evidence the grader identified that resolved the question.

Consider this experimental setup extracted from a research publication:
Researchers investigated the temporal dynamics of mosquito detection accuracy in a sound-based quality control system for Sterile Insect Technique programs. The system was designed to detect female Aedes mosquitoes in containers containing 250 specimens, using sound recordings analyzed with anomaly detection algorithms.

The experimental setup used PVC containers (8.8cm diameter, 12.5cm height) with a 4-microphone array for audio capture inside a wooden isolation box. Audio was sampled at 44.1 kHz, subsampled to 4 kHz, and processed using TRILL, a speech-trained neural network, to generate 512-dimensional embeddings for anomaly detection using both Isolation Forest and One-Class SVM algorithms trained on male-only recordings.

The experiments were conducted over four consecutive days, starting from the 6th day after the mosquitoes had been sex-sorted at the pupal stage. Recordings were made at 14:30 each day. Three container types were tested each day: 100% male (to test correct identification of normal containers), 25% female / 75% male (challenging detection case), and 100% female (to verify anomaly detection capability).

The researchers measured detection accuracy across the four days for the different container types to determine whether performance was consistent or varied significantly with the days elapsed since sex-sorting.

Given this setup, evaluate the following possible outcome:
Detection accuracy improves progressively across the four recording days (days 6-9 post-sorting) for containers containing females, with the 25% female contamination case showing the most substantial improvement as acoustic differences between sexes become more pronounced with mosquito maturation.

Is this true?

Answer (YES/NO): NO